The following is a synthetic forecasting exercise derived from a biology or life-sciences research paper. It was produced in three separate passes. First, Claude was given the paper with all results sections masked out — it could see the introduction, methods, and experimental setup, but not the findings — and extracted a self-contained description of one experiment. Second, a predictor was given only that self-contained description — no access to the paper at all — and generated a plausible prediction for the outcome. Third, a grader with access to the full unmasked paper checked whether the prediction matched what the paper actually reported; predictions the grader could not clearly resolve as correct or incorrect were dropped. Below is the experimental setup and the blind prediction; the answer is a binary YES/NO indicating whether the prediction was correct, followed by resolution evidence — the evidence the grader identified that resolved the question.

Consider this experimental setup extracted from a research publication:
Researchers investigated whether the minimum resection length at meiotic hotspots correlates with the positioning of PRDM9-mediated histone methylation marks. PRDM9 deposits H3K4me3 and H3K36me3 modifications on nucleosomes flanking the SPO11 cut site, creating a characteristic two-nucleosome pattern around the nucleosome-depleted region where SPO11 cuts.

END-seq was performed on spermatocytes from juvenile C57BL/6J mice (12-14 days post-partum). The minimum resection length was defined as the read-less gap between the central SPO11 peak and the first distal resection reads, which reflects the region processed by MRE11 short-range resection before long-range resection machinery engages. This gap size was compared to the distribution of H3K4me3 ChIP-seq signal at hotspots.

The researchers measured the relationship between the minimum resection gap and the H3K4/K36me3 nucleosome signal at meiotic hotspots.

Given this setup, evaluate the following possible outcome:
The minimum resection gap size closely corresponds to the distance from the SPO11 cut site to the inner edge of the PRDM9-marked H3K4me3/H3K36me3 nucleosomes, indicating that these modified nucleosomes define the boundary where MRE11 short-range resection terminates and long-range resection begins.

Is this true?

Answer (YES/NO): NO